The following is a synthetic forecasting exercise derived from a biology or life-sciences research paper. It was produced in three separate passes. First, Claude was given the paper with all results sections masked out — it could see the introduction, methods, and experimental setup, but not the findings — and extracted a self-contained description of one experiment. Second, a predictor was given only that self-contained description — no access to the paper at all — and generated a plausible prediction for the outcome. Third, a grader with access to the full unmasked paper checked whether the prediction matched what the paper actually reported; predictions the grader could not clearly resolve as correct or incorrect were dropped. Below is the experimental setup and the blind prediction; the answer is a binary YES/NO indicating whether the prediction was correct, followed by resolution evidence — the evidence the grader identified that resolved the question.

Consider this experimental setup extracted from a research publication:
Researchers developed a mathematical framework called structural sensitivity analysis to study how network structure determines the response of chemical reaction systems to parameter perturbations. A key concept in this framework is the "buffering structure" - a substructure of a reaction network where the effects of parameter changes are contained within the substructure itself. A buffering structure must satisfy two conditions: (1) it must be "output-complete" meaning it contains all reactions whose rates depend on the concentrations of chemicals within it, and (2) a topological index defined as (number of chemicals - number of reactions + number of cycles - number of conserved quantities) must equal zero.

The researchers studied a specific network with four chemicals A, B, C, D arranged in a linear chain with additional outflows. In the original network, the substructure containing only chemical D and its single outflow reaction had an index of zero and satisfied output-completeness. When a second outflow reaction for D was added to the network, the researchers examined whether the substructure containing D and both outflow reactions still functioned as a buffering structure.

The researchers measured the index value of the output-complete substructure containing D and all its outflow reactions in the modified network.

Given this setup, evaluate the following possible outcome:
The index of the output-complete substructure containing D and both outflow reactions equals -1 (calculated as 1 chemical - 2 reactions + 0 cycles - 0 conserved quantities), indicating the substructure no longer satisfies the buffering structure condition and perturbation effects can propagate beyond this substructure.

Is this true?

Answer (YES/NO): YES